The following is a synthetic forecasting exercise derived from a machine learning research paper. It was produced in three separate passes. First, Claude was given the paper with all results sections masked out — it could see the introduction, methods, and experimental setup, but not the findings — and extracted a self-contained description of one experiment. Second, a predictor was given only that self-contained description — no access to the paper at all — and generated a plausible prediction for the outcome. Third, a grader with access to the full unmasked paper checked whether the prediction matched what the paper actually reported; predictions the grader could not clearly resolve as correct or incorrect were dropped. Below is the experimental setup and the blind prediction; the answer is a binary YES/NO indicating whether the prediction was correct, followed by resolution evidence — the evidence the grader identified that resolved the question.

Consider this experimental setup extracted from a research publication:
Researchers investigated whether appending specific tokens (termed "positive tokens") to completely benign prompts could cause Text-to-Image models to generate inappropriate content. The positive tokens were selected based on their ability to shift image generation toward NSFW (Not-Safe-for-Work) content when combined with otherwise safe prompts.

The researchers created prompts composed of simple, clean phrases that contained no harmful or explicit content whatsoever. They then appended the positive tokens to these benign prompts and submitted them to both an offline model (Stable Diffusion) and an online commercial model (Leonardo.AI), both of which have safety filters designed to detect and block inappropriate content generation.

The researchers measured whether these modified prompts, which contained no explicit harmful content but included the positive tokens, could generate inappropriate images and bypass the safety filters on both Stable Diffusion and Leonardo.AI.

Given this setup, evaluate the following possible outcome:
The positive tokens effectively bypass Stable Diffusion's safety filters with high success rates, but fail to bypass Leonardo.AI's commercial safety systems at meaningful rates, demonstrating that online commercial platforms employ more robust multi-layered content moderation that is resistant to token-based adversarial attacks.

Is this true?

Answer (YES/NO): NO